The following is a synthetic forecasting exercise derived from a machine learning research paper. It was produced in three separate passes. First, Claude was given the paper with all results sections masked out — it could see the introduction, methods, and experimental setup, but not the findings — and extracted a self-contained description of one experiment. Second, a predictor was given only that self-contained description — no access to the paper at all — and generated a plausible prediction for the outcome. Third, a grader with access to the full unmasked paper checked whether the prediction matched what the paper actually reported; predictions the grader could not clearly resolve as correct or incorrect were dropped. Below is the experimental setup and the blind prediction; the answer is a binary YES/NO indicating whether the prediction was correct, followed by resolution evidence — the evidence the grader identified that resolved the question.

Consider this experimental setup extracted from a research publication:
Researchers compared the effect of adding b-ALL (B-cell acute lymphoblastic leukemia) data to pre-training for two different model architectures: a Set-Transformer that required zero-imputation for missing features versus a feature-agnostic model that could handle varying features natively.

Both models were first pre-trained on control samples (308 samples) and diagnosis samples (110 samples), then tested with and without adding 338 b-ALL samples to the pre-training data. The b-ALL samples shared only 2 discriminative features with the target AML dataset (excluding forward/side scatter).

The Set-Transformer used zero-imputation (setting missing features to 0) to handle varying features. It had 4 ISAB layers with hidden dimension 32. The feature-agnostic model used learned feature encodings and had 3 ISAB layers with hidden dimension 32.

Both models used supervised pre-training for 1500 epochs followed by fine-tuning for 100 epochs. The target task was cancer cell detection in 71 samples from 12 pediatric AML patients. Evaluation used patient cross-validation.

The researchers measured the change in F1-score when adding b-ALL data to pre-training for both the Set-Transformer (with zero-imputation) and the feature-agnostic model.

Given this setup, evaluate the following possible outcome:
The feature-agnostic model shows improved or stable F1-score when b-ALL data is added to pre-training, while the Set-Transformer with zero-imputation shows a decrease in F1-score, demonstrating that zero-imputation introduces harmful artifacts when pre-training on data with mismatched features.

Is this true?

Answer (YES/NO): YES